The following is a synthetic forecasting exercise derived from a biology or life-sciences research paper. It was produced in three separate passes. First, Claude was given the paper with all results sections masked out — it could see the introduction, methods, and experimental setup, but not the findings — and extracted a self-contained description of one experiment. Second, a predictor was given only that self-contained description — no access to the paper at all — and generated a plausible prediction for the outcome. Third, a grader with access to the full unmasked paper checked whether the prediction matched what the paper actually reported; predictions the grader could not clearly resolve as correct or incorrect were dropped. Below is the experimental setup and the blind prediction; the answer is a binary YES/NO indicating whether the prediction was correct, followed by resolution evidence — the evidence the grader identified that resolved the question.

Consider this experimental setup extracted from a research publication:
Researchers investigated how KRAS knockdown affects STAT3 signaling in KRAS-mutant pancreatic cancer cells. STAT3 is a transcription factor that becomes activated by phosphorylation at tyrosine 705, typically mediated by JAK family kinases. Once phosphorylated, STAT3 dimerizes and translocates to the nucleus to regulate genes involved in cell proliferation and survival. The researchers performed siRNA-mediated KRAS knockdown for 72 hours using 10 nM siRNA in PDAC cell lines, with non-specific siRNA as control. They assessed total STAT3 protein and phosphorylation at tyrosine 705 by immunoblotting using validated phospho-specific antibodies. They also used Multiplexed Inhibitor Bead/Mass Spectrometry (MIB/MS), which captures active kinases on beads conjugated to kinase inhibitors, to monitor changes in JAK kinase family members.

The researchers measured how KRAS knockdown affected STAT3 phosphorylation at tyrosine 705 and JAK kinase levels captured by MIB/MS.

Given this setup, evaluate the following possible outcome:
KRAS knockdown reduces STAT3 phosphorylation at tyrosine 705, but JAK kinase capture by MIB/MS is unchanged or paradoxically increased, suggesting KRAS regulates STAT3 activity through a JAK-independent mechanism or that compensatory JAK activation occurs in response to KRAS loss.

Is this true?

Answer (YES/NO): NO